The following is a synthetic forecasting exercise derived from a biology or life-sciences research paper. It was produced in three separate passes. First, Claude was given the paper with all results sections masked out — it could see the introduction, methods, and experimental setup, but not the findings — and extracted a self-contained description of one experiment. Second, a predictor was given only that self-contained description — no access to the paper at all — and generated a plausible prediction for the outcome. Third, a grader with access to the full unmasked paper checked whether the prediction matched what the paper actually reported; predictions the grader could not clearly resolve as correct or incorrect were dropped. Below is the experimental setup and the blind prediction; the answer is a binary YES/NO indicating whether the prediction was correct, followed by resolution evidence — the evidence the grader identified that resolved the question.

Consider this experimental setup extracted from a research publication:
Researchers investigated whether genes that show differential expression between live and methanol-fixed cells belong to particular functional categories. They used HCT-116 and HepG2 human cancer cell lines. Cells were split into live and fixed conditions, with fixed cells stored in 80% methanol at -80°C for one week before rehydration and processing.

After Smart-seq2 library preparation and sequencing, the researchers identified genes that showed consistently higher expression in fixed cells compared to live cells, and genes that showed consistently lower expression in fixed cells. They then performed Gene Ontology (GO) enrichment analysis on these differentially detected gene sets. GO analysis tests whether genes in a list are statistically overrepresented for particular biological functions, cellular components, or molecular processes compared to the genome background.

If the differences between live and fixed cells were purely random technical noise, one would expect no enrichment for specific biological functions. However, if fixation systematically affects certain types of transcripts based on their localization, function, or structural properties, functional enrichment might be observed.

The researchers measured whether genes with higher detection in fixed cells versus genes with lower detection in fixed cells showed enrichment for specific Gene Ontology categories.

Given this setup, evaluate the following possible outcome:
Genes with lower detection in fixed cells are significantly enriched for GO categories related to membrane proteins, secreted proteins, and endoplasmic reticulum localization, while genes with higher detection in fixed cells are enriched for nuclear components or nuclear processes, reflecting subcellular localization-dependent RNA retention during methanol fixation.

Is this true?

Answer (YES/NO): NO